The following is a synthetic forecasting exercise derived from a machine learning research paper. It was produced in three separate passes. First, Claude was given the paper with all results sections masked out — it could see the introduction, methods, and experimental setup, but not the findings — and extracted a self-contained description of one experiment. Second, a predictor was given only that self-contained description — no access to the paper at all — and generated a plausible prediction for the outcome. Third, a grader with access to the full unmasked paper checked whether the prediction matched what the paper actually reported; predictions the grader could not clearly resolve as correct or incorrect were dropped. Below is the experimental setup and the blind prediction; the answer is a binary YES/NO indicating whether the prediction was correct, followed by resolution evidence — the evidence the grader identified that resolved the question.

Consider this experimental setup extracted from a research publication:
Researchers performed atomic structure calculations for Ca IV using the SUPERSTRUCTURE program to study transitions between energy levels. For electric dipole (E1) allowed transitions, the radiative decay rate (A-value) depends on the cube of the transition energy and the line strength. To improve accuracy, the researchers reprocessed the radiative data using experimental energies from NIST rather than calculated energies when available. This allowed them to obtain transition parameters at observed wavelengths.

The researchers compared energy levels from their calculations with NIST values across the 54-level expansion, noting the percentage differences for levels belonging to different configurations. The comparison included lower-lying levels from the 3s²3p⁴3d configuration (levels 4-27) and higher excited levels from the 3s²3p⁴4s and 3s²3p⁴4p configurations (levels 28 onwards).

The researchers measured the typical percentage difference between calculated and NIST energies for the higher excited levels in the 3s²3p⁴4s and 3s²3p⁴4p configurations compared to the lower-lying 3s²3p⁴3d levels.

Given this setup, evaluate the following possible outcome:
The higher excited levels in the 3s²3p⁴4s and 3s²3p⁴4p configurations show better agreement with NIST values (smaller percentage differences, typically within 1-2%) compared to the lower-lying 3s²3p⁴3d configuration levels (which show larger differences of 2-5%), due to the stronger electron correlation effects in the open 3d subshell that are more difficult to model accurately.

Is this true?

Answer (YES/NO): NO